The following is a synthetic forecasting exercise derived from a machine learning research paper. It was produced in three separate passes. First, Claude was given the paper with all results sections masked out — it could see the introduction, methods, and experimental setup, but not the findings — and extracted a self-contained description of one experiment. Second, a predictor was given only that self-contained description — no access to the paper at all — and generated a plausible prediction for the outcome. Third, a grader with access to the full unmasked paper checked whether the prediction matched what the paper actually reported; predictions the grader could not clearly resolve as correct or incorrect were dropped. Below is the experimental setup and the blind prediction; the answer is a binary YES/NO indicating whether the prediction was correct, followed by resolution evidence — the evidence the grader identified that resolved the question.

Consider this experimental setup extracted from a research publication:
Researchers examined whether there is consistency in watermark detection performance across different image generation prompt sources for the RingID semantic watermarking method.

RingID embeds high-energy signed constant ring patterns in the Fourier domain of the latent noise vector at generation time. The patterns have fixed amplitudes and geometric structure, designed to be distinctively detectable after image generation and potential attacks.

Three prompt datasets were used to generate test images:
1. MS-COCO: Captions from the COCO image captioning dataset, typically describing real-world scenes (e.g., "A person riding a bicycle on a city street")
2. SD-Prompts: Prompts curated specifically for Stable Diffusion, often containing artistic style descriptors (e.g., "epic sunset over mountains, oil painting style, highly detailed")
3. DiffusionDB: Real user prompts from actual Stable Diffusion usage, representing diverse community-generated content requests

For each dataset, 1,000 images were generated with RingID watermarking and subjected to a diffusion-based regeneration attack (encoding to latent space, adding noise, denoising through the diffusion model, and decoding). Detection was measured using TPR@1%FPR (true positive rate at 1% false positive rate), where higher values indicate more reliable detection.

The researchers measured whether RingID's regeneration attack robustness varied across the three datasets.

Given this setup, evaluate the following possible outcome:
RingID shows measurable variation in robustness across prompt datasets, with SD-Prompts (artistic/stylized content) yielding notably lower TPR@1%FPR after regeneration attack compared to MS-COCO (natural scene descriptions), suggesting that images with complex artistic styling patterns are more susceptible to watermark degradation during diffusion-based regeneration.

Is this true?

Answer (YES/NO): NO